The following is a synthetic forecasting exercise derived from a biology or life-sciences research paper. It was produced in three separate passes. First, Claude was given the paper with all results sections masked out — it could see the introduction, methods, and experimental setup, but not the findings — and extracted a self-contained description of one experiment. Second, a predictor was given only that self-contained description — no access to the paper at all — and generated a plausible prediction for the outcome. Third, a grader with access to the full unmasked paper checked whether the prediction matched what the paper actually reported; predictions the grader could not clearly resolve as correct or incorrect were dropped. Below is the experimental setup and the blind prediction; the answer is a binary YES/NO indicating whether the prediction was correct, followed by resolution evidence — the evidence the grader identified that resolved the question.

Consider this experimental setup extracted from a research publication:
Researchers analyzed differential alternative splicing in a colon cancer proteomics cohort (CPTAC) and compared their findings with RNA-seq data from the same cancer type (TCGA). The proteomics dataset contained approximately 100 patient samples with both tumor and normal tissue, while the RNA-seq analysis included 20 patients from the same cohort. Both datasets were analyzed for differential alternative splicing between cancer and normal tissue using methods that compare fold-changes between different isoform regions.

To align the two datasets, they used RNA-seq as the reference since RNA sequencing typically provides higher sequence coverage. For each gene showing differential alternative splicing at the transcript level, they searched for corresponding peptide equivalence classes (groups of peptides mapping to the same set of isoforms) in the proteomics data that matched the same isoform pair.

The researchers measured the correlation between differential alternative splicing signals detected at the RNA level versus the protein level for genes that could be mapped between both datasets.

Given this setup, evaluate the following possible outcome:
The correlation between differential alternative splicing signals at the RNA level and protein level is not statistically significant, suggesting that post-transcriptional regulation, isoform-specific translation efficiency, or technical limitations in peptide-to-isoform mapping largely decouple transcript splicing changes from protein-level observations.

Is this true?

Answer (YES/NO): NO